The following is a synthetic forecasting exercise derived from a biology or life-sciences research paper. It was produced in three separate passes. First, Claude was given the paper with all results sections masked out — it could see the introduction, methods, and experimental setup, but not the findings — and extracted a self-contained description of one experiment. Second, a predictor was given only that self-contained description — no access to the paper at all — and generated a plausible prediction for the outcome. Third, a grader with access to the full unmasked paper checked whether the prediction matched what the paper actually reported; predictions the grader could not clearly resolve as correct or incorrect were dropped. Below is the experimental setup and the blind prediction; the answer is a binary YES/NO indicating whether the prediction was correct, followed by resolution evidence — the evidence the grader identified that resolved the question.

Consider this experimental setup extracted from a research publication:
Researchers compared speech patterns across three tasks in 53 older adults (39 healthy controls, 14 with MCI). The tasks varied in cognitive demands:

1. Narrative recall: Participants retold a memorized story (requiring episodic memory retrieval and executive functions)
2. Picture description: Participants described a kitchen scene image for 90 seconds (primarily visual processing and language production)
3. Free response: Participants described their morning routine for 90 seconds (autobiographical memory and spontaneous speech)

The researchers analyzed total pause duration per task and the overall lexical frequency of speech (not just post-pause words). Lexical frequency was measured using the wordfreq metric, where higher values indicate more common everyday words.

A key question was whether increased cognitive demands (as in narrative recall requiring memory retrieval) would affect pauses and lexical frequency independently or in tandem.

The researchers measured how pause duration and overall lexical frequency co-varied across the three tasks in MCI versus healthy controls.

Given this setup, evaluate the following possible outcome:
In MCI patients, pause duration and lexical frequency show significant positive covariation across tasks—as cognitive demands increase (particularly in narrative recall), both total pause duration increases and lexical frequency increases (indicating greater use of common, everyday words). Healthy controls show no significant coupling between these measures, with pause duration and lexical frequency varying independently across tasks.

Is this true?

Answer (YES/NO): NO